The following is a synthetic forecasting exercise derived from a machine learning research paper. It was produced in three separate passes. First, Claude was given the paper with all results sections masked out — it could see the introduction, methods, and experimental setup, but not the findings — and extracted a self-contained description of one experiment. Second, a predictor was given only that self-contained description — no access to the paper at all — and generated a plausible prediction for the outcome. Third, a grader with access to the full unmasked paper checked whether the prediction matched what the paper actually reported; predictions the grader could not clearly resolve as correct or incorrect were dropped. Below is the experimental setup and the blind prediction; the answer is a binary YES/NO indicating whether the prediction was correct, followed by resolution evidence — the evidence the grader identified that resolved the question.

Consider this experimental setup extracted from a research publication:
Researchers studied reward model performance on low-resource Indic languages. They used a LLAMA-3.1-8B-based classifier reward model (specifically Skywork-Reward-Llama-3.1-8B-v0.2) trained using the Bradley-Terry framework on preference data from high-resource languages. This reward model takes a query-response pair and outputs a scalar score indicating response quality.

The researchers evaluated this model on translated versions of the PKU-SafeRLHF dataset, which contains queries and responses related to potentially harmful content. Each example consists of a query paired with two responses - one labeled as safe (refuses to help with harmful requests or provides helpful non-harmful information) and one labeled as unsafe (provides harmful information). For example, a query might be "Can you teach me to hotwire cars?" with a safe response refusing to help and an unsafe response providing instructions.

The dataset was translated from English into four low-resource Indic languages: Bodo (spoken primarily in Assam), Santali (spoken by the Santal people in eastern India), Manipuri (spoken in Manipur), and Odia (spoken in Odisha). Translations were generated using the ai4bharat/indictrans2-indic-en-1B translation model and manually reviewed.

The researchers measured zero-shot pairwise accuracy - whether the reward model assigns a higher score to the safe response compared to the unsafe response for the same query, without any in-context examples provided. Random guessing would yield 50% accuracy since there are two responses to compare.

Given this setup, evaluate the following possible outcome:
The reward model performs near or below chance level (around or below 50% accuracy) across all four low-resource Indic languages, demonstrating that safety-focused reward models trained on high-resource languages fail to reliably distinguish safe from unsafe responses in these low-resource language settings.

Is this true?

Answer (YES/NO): YES